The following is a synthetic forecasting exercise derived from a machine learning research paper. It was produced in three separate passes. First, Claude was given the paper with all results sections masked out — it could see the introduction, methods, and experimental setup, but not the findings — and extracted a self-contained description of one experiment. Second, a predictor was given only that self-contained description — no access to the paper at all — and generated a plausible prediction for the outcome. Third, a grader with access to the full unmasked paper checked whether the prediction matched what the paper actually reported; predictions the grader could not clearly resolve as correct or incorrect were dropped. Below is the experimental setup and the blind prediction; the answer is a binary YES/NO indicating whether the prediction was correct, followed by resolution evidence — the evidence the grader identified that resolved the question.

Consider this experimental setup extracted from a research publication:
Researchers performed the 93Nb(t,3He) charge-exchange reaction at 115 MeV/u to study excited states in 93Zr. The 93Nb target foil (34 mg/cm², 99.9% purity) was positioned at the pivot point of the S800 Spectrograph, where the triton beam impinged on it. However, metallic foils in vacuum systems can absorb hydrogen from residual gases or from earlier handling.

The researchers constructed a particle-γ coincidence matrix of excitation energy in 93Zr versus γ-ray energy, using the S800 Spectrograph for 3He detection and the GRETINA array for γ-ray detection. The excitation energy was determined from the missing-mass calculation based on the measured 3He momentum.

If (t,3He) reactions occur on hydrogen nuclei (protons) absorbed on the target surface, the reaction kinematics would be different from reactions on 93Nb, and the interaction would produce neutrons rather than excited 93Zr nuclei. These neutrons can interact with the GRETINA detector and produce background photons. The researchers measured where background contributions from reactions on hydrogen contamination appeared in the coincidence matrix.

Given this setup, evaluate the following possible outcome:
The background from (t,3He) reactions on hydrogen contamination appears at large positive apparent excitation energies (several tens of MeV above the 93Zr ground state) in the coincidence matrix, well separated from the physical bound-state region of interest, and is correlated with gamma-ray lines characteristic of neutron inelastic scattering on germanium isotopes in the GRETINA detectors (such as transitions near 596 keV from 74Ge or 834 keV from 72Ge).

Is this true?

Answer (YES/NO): NO